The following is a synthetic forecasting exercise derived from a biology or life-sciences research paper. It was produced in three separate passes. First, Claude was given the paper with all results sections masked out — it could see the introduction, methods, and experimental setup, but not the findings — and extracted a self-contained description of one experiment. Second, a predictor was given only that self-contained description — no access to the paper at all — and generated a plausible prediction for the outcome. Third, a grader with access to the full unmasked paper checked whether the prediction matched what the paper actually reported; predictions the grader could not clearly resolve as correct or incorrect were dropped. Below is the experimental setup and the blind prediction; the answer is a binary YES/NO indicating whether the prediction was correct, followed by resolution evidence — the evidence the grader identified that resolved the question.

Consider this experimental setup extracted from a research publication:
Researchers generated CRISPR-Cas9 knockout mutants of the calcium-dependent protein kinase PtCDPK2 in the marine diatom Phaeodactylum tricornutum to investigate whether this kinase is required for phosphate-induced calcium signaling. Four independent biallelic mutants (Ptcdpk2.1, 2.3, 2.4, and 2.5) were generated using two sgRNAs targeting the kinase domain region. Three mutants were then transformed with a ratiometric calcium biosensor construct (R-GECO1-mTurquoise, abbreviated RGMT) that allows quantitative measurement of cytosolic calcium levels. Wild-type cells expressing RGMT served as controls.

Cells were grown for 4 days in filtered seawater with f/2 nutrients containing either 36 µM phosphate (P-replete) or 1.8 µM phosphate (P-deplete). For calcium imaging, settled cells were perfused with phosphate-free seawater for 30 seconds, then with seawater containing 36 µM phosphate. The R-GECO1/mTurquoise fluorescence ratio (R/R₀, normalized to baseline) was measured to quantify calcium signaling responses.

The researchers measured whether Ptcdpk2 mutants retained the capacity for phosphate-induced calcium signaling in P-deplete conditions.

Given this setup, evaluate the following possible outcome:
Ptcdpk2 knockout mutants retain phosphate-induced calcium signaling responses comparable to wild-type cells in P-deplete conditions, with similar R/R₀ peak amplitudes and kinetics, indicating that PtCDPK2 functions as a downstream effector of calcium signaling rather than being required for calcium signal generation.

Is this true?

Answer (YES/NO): NO